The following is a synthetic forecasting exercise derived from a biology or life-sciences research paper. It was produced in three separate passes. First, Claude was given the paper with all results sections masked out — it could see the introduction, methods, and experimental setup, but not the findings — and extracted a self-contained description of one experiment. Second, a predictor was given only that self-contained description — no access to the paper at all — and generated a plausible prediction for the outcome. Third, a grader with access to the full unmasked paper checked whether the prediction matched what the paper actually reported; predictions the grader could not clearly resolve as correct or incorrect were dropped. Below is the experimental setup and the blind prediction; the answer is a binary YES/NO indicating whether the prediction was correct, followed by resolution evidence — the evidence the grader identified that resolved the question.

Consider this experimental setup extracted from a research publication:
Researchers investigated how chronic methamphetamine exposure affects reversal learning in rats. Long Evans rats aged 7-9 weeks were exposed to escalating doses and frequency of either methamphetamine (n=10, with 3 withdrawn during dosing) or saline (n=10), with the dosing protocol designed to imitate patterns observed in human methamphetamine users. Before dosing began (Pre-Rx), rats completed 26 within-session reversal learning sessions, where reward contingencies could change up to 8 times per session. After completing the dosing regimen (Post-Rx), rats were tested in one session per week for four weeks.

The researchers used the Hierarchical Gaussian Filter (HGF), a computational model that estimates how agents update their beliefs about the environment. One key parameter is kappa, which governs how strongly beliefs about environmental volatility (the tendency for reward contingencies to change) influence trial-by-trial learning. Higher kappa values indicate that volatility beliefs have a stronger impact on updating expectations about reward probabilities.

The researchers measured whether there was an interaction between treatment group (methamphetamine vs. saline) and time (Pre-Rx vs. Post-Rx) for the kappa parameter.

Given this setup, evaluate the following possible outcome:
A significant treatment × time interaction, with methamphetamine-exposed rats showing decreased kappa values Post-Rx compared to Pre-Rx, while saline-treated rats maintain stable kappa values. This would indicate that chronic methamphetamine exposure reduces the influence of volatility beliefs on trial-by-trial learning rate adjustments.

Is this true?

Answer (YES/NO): NO